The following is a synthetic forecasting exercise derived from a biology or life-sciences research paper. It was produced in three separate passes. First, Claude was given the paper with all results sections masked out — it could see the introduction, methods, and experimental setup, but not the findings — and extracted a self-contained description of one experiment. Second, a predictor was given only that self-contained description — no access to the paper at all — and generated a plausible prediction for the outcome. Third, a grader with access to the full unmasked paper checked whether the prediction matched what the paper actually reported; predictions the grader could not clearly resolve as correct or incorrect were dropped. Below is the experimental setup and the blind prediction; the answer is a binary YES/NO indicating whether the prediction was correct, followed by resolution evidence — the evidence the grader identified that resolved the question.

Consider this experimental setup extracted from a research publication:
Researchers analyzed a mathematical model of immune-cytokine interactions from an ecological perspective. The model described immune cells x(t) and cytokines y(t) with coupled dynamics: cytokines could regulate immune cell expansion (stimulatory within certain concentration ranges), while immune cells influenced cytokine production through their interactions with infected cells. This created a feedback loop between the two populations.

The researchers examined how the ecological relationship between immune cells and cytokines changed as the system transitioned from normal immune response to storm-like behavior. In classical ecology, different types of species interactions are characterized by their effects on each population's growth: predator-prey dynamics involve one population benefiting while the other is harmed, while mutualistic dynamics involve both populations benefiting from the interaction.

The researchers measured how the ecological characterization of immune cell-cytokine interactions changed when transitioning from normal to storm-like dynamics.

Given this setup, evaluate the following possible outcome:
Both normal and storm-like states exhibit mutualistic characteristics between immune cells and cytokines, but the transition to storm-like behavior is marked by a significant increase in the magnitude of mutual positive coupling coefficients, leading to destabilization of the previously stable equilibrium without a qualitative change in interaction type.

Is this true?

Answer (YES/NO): NO